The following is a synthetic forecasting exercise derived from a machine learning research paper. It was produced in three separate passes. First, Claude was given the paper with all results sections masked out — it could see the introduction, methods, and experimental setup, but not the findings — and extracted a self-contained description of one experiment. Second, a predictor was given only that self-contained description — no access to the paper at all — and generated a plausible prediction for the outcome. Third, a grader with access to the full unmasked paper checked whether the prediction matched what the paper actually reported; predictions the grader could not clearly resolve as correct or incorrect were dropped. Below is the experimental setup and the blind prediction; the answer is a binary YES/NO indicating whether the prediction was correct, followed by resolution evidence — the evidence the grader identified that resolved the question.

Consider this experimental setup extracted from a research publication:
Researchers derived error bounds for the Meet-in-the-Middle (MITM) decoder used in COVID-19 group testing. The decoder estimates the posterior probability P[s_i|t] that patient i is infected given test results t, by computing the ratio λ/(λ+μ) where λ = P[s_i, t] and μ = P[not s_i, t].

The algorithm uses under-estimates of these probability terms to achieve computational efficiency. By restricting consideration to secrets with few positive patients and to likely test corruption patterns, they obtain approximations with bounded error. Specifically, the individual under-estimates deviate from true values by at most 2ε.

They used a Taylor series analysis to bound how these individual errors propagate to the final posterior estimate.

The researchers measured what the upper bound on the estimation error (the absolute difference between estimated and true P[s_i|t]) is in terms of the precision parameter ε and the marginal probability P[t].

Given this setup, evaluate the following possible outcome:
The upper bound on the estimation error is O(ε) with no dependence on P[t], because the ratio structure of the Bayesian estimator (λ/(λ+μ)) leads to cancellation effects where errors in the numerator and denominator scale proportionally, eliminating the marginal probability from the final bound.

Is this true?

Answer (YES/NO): NO